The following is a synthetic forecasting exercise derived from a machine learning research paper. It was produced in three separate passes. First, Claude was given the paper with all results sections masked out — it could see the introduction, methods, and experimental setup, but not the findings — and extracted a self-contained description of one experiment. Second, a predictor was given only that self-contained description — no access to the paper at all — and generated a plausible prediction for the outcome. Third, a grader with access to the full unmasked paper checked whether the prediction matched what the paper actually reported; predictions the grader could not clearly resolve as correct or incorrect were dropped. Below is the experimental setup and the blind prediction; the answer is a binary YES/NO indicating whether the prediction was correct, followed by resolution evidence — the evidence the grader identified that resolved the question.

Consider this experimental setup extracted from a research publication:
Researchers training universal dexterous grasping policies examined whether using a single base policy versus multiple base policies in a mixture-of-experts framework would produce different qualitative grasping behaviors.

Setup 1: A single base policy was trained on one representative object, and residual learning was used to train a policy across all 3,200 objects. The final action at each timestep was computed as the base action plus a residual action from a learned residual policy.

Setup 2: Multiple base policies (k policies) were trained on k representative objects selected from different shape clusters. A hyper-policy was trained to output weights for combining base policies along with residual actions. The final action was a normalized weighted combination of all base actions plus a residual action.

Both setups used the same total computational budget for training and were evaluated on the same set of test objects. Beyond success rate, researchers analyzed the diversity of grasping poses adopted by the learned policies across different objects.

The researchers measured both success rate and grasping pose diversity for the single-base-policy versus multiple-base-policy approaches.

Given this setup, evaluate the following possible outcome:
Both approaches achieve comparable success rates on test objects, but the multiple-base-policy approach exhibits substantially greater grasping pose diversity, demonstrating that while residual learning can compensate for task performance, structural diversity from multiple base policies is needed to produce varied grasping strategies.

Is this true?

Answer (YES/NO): YES